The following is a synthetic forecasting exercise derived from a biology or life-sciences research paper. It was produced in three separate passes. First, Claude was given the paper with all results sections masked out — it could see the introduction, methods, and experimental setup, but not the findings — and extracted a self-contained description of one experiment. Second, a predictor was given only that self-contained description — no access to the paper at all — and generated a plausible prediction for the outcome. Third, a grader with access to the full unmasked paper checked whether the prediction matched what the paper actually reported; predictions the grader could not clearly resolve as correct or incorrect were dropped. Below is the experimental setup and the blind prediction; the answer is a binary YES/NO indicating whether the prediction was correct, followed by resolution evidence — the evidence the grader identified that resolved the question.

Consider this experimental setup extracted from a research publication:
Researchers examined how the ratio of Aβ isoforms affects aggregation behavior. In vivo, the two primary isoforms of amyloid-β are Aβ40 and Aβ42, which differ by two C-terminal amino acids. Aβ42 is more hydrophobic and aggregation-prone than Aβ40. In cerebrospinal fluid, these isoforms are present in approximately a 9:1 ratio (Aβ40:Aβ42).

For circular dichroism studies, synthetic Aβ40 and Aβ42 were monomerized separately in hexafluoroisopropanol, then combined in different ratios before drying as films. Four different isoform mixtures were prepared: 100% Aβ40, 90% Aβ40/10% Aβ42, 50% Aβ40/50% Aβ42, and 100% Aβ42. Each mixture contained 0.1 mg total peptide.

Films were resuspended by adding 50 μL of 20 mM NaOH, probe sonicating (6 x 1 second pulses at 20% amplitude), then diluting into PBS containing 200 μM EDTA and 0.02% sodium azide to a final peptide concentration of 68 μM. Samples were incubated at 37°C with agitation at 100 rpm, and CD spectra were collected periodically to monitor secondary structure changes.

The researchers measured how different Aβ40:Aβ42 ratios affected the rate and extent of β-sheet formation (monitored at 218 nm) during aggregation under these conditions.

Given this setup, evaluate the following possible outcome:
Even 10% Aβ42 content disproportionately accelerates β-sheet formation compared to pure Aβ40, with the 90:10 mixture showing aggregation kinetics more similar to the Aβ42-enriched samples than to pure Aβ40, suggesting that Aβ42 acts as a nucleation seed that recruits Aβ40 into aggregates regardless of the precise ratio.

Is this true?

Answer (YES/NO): NO